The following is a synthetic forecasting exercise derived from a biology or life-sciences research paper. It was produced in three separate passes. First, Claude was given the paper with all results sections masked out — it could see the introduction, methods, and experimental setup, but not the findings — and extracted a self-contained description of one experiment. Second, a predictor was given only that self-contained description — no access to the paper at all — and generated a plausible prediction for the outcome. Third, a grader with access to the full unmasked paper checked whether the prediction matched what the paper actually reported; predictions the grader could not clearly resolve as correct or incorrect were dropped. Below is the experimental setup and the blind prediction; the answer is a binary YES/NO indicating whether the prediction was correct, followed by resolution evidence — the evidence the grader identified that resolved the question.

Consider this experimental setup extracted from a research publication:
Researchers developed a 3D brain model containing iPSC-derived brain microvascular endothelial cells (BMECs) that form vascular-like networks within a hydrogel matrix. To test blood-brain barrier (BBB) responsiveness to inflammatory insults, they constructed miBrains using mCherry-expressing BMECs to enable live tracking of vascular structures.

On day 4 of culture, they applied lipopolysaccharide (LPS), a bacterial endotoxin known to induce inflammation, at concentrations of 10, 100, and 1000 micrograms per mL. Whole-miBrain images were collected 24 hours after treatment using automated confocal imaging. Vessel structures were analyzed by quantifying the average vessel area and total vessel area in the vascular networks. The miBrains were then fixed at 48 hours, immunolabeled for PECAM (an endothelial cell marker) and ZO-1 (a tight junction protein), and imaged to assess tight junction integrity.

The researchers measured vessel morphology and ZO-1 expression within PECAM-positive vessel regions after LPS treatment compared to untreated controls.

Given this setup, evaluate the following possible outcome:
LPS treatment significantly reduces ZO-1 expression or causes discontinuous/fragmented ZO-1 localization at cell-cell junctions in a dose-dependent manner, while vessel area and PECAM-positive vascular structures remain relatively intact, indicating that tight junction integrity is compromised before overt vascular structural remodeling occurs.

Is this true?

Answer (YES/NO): NO